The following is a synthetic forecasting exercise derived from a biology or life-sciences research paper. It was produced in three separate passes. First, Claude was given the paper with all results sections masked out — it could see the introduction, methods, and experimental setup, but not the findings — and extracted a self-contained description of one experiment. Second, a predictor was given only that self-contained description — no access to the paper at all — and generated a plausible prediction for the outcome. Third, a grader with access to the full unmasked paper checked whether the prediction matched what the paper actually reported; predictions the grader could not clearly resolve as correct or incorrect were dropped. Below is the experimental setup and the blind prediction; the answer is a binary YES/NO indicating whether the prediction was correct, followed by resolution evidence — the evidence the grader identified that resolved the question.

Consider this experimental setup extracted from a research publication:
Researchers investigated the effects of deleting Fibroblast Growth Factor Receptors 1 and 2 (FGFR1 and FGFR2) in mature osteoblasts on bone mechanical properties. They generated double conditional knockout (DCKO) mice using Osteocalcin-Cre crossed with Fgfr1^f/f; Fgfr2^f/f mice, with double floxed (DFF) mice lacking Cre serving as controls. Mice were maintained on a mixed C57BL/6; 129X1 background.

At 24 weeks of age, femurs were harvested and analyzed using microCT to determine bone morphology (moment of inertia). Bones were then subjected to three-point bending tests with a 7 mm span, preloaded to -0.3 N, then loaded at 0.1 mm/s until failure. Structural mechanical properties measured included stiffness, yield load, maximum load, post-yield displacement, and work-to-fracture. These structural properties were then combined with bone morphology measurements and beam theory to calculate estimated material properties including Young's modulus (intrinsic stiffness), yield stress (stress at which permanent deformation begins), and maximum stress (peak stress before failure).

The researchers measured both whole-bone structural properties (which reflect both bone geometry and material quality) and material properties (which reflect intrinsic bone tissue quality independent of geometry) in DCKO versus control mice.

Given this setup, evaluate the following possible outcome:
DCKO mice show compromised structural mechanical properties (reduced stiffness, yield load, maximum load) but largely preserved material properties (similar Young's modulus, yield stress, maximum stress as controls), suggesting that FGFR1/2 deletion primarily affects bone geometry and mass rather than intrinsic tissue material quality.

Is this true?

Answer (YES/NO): NO